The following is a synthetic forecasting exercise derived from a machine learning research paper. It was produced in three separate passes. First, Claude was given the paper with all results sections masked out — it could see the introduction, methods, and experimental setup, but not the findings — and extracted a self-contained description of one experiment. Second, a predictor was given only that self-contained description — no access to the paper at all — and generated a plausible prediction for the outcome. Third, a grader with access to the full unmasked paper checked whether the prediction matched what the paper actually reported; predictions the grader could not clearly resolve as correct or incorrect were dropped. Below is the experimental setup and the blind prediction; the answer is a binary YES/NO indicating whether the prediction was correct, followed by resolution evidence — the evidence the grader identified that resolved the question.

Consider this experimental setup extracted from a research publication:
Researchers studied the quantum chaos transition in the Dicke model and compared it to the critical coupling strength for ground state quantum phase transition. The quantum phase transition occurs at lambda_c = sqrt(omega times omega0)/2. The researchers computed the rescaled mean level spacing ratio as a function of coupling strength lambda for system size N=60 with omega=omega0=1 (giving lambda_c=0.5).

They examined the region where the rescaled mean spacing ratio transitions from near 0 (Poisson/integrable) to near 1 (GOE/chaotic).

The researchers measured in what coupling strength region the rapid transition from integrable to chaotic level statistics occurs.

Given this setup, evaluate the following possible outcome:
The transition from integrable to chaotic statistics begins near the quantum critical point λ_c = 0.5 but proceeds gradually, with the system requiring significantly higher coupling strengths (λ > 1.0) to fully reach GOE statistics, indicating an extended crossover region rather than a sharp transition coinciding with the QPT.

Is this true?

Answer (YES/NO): NO